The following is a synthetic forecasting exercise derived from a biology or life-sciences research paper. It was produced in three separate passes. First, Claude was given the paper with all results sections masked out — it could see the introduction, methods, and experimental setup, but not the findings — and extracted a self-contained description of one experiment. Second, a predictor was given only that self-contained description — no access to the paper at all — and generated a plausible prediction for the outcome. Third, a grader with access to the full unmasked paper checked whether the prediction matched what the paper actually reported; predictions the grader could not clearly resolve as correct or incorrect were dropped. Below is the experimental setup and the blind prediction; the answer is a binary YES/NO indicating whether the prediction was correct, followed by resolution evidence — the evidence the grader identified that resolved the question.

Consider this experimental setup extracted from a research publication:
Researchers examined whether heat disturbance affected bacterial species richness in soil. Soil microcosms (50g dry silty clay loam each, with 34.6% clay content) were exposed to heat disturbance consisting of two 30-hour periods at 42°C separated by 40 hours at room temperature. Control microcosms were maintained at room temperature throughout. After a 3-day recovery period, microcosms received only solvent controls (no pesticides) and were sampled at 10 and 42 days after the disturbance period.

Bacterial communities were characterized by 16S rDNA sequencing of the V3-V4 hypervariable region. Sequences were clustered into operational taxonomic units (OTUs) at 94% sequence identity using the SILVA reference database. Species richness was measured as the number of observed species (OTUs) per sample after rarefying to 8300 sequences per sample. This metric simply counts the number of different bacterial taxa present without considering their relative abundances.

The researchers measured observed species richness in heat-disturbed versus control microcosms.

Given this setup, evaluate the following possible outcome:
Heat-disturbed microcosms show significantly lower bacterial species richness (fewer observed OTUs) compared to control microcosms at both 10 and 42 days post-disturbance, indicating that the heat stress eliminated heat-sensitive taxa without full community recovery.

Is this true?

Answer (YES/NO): YES